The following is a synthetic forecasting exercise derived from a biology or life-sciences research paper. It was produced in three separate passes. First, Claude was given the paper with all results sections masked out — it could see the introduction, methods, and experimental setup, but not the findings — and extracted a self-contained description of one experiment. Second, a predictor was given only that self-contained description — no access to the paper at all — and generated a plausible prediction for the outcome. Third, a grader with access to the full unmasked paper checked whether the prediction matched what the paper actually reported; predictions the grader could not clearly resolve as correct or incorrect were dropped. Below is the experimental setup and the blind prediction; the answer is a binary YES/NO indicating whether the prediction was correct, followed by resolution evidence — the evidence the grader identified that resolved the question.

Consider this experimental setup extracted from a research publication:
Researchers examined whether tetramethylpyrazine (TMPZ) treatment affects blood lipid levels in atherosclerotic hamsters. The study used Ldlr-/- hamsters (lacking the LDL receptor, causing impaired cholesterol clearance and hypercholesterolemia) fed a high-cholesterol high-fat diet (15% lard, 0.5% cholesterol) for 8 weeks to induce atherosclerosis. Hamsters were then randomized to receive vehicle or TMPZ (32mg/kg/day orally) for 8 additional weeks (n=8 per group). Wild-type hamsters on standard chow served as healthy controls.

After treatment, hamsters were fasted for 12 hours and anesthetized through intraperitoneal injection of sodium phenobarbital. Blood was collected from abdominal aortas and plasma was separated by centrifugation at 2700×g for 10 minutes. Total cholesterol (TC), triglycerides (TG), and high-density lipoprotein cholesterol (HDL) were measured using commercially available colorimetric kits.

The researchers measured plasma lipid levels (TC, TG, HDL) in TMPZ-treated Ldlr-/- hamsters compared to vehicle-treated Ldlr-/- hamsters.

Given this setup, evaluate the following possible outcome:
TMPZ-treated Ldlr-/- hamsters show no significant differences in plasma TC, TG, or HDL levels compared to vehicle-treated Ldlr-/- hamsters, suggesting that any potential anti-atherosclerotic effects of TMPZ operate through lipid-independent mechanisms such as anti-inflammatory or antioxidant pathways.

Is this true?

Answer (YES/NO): NO